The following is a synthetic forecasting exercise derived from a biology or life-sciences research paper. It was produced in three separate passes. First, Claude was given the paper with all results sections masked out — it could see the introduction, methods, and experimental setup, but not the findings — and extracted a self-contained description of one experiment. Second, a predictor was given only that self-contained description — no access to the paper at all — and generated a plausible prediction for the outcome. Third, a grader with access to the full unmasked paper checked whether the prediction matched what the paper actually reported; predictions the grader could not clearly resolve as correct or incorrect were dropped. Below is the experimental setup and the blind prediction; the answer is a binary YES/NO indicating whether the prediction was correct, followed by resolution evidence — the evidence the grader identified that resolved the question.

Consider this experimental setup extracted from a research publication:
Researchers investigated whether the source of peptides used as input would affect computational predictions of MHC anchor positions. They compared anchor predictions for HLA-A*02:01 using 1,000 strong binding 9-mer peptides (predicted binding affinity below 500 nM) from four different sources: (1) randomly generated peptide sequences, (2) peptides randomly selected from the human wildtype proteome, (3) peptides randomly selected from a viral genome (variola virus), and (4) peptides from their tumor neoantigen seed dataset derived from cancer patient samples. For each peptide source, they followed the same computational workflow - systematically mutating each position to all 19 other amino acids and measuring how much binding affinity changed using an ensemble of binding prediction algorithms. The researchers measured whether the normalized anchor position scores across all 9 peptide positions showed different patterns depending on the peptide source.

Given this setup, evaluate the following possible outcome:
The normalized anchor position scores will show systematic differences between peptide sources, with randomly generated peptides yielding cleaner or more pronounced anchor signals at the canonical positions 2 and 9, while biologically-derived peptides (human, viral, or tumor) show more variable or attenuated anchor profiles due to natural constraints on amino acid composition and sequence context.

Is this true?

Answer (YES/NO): NO